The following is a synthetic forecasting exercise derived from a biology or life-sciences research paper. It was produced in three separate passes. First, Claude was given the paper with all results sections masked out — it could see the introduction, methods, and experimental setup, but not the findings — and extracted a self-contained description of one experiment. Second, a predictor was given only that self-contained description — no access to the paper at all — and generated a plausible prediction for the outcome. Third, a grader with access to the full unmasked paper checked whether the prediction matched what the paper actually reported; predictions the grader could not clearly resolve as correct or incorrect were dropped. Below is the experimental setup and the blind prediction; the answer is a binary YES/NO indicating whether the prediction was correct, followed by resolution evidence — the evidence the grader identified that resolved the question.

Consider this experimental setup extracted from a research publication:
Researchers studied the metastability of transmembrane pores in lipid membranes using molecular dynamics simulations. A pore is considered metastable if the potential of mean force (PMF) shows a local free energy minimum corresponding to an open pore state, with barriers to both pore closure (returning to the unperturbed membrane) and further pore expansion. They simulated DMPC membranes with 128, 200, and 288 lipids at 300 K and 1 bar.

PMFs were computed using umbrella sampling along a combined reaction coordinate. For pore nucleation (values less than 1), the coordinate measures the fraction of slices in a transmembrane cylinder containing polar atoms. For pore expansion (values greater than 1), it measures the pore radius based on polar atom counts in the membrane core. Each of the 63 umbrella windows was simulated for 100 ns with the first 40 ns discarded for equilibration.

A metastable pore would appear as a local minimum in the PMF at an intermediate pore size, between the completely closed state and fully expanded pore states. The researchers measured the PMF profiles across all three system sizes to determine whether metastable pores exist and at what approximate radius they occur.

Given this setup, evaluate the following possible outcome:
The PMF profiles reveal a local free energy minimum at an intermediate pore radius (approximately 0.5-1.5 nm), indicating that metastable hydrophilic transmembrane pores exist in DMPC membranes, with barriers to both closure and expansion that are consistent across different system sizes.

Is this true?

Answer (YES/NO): NO